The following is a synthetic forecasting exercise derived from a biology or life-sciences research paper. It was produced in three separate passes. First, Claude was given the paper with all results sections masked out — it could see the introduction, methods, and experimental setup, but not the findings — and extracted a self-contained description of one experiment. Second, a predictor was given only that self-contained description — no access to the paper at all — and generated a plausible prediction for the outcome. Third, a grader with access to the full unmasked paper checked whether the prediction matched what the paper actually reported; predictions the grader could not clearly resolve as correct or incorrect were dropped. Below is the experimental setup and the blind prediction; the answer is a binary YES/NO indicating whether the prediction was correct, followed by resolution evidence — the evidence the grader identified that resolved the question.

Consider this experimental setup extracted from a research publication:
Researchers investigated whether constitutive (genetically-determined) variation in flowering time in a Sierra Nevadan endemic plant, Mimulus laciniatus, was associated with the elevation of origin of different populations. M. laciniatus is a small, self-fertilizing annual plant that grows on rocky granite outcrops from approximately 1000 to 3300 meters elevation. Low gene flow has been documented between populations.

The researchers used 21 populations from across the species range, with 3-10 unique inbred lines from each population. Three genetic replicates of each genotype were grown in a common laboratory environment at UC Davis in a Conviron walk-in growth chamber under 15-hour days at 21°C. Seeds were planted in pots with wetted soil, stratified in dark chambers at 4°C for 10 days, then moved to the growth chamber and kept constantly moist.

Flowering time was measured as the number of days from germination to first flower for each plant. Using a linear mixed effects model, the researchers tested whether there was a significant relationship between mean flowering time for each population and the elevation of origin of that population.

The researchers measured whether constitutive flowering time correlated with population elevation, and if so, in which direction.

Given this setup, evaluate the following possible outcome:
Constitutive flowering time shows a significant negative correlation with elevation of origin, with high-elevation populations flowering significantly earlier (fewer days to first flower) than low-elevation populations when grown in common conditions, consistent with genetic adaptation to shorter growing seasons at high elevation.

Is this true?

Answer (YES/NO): NO